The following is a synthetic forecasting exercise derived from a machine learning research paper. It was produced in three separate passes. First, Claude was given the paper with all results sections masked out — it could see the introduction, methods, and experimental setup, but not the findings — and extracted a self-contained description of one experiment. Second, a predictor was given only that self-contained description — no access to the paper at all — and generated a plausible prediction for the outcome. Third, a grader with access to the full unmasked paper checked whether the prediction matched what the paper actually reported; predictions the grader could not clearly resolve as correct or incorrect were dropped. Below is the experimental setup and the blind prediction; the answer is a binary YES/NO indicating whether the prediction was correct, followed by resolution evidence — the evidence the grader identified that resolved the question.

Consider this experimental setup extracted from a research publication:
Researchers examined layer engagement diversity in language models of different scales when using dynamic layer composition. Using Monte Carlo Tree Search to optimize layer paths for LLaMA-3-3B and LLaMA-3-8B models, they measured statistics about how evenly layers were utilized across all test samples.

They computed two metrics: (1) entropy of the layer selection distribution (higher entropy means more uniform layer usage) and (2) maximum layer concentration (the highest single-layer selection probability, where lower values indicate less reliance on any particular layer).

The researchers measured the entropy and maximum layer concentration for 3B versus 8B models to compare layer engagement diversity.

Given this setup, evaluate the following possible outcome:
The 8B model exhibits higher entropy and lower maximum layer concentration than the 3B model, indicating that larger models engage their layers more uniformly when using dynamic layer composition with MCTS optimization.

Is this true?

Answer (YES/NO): YES